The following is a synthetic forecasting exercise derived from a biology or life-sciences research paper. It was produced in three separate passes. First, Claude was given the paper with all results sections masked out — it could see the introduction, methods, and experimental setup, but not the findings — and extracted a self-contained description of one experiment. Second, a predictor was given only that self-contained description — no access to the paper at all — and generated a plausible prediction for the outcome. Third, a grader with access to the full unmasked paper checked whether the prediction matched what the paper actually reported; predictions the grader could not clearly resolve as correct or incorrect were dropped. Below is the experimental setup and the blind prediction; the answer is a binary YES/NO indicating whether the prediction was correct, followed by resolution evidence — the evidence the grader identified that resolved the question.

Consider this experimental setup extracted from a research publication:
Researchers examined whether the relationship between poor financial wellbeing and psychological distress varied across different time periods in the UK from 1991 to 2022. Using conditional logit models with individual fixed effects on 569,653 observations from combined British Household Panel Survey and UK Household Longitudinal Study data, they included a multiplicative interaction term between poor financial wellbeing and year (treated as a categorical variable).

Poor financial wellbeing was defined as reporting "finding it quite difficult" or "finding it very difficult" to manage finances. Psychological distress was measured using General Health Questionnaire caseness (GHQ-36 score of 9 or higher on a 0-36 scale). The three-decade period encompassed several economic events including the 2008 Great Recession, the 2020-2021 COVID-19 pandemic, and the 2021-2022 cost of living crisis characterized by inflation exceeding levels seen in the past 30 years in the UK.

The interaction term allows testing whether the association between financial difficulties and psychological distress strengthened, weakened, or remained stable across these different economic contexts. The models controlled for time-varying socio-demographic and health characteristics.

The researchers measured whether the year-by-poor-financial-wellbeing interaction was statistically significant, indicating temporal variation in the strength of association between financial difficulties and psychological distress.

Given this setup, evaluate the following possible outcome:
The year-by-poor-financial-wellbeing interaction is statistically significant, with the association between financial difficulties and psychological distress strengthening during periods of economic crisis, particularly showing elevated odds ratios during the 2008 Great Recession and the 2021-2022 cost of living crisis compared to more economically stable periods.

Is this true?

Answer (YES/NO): NO